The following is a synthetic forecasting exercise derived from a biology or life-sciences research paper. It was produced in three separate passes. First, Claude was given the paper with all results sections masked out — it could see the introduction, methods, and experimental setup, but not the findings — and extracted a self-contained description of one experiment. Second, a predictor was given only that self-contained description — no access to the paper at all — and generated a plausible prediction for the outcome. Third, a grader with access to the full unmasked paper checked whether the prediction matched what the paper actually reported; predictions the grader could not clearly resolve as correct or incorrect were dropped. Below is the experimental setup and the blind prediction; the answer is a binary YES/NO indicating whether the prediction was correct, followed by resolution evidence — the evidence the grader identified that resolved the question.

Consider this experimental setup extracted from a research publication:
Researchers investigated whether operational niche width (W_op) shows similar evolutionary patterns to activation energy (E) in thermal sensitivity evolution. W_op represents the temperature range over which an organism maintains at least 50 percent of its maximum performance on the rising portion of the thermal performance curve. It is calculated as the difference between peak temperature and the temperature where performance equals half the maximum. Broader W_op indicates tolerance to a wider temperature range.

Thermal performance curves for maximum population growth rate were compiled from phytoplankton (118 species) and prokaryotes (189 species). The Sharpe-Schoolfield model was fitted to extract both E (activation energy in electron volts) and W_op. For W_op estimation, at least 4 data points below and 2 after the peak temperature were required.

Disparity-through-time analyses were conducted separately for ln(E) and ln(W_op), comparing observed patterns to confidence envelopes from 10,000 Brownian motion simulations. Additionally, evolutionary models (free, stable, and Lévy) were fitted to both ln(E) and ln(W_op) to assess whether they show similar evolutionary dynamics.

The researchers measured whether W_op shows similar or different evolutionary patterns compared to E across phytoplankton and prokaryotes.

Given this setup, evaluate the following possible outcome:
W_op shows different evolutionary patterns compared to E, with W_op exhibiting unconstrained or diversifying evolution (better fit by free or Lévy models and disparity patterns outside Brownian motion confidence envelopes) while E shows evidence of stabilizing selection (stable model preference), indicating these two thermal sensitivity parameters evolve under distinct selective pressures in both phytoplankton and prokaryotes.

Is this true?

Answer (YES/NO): NO